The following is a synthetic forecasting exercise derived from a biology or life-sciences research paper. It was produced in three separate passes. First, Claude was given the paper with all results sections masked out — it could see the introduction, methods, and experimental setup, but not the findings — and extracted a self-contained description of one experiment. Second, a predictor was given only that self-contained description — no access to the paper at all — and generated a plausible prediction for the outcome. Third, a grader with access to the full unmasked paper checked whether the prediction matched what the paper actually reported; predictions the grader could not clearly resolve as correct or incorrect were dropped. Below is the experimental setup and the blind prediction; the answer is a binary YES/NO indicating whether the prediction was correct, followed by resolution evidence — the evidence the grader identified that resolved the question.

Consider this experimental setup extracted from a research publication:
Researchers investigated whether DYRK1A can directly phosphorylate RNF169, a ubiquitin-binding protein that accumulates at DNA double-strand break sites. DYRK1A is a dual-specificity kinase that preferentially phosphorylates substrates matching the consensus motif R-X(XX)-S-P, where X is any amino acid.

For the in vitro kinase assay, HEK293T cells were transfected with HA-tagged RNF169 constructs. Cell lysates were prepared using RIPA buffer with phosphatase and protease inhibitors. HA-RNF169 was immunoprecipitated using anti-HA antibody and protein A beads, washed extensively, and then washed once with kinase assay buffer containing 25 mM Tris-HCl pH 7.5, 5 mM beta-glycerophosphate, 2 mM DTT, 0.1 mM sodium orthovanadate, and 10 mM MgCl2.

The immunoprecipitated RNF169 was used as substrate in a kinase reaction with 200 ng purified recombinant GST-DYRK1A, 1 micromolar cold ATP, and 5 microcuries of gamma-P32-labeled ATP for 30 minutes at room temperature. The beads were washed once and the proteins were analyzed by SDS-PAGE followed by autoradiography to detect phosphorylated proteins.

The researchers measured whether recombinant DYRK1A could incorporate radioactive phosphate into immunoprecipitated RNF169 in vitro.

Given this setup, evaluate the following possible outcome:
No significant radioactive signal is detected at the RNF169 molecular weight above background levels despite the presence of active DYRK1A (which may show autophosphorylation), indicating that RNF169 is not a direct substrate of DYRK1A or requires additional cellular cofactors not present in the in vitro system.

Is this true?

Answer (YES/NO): NO